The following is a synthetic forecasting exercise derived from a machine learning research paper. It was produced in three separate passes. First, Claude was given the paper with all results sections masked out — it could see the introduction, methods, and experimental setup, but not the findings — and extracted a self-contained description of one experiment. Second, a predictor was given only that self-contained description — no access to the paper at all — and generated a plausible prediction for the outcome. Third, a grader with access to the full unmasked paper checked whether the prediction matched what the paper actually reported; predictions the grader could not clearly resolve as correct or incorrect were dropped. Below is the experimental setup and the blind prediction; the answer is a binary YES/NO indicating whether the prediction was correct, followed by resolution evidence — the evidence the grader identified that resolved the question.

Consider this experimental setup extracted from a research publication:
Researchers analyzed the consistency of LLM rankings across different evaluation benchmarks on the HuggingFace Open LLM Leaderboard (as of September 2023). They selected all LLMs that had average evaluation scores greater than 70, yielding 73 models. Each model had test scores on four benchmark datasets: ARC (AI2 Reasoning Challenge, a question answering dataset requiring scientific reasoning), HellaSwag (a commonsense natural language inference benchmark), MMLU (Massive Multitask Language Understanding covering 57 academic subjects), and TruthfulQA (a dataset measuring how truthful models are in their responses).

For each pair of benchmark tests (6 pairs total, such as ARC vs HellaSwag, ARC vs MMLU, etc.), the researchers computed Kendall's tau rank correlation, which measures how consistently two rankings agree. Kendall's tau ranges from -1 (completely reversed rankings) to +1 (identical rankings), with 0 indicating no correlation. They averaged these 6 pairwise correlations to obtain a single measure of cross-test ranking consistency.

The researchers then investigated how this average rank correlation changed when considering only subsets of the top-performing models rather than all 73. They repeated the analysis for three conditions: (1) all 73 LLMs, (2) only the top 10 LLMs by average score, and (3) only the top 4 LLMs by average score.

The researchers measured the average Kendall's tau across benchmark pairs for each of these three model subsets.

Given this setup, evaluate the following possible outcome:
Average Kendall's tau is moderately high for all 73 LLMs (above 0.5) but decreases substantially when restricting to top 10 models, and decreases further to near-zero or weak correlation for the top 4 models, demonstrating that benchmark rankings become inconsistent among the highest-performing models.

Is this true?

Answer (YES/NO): NO